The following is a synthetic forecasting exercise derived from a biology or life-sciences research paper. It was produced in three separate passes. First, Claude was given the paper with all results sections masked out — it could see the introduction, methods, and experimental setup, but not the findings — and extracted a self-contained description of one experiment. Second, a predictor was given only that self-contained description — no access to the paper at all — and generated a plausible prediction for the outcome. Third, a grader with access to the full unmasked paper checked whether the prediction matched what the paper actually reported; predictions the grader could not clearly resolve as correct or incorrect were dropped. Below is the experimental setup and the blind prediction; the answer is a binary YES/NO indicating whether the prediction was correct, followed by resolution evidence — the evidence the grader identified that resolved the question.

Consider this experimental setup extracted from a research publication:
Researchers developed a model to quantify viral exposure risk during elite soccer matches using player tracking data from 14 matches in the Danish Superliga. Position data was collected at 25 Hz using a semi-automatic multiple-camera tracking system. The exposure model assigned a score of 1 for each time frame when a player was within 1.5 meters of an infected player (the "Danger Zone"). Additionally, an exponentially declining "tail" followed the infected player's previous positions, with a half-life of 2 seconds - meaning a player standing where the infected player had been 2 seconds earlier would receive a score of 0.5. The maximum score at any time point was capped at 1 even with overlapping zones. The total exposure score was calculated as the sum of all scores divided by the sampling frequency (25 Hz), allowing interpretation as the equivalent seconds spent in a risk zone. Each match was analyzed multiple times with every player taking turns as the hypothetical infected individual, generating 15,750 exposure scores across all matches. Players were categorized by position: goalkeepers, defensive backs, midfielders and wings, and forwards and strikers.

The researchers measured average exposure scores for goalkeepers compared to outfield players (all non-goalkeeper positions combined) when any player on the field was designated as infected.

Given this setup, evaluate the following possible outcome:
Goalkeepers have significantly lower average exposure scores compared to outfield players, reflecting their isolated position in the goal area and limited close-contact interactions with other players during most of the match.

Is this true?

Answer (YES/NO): YES